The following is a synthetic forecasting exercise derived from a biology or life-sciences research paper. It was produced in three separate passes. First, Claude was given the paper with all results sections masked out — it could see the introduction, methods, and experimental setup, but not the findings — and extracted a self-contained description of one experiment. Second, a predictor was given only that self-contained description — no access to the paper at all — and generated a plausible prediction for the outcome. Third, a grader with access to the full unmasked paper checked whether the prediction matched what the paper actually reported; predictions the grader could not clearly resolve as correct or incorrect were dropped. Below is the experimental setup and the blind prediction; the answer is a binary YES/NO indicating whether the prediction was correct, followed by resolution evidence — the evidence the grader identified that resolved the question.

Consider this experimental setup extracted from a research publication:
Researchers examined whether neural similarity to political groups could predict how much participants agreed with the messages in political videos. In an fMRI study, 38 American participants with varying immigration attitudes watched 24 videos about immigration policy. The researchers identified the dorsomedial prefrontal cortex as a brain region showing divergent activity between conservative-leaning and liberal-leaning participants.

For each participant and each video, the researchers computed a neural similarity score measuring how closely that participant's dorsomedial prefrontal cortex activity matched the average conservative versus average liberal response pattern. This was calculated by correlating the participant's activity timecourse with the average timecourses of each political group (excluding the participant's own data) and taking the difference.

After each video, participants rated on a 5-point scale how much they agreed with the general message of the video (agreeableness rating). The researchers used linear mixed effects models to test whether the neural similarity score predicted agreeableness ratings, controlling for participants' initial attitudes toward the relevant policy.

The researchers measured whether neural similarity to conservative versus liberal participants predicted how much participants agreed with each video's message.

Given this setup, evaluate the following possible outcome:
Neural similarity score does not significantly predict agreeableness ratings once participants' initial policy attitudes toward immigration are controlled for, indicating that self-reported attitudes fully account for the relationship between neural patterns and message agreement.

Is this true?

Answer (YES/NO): NO